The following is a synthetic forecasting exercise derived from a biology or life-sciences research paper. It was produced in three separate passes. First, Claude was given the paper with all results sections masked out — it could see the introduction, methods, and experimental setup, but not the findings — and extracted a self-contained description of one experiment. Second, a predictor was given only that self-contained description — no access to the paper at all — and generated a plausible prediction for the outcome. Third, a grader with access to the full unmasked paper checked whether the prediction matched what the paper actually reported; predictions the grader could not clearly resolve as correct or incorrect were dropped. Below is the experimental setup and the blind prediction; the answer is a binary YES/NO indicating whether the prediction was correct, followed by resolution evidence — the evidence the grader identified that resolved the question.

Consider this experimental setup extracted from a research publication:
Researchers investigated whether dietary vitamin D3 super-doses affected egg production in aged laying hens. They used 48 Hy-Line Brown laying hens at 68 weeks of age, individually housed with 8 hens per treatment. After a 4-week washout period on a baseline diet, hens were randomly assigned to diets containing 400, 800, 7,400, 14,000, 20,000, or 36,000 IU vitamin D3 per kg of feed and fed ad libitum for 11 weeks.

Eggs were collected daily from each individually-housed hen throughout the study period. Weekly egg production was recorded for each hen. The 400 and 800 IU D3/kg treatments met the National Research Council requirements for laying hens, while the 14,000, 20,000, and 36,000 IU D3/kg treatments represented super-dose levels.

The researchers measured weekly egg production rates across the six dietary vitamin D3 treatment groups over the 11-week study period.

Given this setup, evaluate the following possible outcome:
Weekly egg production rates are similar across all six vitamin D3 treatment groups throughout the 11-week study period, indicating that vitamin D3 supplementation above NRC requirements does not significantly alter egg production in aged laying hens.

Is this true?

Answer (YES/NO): YES